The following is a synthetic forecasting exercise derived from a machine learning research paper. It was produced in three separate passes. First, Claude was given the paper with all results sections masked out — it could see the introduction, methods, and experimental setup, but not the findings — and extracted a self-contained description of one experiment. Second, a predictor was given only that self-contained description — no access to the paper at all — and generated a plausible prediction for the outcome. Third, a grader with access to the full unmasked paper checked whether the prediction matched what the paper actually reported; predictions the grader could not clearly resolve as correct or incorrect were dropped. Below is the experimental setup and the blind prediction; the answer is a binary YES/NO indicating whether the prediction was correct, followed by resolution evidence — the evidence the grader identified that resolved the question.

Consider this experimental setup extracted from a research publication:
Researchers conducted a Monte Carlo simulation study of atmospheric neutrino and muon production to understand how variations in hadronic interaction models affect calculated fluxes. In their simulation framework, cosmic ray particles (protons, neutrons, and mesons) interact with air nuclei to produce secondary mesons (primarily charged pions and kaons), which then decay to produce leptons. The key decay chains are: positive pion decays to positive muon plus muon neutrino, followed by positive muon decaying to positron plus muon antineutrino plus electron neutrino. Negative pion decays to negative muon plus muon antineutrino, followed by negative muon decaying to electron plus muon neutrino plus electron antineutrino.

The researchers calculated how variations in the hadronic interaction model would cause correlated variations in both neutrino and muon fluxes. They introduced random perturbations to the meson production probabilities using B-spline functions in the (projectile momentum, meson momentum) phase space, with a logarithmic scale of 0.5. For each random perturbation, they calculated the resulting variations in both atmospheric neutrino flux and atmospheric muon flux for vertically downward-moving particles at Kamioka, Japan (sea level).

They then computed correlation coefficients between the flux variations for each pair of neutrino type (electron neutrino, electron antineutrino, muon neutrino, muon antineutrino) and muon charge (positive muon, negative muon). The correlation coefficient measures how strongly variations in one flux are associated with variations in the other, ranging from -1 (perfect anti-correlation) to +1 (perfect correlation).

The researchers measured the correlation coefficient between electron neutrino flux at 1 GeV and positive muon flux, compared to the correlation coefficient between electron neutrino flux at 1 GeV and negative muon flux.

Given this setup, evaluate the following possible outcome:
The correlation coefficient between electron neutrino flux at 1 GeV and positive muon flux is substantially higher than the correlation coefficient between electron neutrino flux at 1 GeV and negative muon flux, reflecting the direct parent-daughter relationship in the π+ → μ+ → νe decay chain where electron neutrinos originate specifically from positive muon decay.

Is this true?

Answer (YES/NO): YES